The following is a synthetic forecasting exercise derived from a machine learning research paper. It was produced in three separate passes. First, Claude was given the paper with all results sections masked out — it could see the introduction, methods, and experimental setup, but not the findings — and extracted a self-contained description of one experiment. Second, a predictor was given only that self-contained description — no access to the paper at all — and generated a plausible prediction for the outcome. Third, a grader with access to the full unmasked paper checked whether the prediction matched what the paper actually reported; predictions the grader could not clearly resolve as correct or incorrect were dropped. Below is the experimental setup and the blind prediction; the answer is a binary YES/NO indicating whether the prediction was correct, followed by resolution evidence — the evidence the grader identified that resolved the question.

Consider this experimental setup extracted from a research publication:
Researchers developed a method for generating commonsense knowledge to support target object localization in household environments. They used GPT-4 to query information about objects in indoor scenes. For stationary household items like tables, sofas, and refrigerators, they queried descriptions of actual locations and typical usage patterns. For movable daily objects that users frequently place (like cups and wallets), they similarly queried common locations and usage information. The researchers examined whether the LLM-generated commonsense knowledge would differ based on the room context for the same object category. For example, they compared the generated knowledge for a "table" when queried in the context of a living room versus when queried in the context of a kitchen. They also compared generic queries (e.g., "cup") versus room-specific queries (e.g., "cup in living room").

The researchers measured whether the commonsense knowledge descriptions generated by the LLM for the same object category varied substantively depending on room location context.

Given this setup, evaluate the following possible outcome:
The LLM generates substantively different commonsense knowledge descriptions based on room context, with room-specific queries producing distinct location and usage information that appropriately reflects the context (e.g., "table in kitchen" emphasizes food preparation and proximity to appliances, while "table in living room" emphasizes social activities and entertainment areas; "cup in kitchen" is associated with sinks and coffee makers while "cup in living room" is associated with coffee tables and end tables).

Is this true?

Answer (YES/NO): YES